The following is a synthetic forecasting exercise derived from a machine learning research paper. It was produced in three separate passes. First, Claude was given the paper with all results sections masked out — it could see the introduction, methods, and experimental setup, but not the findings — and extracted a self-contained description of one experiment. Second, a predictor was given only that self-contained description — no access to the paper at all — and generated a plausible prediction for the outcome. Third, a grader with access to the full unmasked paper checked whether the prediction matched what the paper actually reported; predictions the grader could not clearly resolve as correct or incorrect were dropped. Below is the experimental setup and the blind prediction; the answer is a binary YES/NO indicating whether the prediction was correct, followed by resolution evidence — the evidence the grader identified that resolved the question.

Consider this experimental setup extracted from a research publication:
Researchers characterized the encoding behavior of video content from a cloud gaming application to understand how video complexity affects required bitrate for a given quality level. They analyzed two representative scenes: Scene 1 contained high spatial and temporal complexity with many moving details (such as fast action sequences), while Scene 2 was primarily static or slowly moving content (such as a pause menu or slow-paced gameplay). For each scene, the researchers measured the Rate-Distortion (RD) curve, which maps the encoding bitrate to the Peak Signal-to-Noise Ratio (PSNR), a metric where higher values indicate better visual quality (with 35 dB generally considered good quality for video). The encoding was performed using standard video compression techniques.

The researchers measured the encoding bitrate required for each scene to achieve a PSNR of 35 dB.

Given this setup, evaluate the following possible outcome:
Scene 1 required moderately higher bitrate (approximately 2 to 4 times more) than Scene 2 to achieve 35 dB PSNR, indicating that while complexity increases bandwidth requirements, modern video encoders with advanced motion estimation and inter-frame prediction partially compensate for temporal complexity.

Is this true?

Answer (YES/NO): NO